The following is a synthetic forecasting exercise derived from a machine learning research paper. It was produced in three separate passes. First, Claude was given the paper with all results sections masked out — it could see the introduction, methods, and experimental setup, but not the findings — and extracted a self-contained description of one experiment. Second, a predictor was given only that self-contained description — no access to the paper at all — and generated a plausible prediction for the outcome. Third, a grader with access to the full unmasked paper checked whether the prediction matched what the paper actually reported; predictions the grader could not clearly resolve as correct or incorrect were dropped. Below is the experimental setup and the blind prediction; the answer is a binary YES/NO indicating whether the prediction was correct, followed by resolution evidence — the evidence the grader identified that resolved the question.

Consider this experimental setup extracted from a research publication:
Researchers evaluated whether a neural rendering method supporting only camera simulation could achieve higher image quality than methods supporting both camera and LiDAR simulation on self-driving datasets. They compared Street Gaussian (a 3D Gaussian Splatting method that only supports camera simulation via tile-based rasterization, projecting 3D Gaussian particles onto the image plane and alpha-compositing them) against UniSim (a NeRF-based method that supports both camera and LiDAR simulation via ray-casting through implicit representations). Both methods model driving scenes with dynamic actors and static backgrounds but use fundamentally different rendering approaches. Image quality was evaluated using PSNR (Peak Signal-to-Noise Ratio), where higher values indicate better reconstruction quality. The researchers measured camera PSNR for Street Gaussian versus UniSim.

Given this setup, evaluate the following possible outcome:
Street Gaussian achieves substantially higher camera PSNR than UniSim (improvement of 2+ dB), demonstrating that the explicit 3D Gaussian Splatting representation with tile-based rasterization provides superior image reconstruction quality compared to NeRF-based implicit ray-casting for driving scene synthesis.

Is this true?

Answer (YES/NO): NO